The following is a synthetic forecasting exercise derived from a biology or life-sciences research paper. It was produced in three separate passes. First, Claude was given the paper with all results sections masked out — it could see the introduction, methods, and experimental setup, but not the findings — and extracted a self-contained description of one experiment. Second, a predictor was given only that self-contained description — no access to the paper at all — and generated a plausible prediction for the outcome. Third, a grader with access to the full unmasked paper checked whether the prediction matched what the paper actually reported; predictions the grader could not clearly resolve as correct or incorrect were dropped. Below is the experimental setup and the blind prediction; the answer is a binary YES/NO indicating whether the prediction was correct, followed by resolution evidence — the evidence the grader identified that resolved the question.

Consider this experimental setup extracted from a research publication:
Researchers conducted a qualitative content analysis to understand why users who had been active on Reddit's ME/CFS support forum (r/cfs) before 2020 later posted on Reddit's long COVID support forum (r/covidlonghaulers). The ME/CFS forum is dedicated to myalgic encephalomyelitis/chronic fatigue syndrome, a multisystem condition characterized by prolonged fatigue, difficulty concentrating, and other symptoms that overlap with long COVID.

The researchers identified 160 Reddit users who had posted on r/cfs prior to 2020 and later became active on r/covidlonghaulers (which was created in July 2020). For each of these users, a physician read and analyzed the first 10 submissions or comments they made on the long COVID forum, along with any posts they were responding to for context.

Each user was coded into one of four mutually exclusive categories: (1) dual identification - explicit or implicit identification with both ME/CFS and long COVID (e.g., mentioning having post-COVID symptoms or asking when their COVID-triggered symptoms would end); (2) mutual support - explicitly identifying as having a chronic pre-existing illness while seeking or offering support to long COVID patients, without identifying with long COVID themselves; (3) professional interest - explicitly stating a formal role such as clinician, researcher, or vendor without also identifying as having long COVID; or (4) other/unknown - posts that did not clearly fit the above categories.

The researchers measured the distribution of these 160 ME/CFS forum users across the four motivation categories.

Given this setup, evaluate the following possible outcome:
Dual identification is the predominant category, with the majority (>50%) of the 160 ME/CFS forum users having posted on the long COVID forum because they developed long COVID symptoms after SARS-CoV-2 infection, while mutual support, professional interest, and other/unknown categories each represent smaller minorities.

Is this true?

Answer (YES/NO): NO